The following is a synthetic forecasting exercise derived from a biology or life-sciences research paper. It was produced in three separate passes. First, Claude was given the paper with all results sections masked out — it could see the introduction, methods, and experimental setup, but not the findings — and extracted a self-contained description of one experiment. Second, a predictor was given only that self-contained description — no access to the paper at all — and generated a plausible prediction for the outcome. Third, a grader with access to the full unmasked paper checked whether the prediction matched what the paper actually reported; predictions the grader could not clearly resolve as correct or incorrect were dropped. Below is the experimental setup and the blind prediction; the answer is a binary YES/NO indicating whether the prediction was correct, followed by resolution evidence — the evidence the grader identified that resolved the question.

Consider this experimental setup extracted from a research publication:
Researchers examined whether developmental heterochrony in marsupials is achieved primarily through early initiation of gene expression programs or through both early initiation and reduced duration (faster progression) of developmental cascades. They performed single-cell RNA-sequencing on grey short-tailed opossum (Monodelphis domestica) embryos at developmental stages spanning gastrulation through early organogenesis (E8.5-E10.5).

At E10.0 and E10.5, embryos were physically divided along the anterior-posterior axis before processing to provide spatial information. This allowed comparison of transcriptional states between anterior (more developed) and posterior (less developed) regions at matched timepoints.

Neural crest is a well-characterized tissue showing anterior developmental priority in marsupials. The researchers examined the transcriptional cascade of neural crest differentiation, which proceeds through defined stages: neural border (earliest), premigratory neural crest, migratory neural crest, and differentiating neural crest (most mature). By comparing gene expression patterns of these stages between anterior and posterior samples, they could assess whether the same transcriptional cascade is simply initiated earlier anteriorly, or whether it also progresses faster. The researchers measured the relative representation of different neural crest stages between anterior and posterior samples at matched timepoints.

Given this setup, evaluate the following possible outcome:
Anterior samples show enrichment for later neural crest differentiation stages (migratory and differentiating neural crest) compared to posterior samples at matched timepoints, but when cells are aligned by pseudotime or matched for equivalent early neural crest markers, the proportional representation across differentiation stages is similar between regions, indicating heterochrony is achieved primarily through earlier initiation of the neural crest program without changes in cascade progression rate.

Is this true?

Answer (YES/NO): NO